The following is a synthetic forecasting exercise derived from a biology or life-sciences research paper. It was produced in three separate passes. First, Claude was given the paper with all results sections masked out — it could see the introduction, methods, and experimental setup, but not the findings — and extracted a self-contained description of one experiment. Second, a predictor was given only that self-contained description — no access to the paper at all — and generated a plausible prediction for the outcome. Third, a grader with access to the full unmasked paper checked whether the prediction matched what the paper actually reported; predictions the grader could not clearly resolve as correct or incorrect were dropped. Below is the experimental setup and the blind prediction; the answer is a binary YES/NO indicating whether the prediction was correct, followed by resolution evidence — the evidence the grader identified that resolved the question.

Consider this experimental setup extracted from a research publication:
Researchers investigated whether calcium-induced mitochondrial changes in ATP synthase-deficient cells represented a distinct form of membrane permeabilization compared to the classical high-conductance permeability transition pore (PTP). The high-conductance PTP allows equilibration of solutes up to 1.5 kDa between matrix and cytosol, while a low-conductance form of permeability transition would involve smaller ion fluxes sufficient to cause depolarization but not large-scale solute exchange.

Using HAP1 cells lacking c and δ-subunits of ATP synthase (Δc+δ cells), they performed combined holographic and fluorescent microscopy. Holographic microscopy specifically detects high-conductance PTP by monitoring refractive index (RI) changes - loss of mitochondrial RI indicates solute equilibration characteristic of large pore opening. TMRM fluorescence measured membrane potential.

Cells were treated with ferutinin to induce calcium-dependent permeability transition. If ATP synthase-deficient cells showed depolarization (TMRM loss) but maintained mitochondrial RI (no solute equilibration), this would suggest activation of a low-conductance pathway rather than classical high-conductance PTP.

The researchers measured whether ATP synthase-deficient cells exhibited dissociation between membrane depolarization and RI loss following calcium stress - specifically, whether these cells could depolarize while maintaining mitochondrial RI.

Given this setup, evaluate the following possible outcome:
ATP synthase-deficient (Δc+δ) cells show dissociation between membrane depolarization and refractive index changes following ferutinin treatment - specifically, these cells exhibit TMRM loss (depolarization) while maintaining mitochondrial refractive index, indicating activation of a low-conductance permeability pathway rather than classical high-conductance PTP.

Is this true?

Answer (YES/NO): YES